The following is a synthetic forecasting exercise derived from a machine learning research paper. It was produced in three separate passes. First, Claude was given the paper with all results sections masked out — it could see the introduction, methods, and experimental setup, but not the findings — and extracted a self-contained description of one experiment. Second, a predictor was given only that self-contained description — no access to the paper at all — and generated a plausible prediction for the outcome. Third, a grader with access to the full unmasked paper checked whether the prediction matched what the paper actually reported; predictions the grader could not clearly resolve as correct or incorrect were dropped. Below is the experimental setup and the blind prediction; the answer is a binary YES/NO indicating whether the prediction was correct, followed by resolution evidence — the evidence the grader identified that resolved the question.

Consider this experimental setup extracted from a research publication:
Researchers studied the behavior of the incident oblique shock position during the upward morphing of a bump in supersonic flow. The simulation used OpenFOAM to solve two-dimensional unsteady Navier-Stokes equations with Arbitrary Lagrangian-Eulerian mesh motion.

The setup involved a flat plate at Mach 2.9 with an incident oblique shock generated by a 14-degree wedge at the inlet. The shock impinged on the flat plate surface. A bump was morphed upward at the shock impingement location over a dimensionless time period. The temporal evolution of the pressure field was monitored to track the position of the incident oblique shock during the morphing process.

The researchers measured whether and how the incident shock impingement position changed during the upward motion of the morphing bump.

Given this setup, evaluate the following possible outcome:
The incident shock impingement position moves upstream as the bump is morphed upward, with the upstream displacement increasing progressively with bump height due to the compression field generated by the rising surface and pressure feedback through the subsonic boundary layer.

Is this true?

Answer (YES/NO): NO